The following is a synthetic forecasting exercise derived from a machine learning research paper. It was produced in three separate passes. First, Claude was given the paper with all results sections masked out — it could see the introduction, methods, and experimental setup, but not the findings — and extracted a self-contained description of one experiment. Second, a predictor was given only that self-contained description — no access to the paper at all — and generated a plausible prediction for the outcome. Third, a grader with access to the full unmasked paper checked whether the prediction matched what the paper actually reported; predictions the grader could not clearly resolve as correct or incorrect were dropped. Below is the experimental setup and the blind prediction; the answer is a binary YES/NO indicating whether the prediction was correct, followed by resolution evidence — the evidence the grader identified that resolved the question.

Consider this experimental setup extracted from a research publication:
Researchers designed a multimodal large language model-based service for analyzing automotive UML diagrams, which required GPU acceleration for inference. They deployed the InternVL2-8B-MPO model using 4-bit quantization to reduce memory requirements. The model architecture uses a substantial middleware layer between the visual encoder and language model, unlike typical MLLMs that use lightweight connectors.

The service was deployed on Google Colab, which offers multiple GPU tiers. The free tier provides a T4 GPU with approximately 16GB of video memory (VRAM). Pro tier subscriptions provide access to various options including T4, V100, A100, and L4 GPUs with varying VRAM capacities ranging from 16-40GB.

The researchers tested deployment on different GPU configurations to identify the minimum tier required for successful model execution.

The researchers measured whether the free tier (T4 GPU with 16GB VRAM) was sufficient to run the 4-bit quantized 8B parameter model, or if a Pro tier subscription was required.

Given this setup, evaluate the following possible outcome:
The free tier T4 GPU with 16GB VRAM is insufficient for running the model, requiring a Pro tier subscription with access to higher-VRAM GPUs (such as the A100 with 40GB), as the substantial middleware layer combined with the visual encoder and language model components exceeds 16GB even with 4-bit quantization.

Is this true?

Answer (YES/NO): YES